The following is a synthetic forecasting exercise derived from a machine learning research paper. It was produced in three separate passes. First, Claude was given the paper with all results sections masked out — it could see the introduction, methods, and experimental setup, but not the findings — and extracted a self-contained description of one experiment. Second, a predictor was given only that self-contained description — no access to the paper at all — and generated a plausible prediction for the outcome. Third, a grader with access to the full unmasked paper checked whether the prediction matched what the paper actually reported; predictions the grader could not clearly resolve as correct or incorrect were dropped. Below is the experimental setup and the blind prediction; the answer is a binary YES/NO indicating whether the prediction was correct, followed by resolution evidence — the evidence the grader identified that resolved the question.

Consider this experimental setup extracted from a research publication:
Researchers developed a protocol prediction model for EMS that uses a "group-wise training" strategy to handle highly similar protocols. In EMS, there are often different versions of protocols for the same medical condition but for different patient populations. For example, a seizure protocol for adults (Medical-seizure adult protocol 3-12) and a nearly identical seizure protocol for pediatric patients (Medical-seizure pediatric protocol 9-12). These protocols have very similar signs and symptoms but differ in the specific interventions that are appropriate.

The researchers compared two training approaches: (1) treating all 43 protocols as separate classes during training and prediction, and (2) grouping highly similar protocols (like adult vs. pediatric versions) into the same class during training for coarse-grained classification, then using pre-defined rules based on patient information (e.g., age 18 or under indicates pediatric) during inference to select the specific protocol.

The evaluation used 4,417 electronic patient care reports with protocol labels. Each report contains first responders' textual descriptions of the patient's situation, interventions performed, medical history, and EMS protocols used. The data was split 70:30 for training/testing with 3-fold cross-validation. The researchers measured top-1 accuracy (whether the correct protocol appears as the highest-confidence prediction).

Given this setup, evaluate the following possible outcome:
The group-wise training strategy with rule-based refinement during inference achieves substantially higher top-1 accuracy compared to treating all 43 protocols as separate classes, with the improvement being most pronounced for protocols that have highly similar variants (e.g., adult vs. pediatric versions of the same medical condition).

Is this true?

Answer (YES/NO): NO